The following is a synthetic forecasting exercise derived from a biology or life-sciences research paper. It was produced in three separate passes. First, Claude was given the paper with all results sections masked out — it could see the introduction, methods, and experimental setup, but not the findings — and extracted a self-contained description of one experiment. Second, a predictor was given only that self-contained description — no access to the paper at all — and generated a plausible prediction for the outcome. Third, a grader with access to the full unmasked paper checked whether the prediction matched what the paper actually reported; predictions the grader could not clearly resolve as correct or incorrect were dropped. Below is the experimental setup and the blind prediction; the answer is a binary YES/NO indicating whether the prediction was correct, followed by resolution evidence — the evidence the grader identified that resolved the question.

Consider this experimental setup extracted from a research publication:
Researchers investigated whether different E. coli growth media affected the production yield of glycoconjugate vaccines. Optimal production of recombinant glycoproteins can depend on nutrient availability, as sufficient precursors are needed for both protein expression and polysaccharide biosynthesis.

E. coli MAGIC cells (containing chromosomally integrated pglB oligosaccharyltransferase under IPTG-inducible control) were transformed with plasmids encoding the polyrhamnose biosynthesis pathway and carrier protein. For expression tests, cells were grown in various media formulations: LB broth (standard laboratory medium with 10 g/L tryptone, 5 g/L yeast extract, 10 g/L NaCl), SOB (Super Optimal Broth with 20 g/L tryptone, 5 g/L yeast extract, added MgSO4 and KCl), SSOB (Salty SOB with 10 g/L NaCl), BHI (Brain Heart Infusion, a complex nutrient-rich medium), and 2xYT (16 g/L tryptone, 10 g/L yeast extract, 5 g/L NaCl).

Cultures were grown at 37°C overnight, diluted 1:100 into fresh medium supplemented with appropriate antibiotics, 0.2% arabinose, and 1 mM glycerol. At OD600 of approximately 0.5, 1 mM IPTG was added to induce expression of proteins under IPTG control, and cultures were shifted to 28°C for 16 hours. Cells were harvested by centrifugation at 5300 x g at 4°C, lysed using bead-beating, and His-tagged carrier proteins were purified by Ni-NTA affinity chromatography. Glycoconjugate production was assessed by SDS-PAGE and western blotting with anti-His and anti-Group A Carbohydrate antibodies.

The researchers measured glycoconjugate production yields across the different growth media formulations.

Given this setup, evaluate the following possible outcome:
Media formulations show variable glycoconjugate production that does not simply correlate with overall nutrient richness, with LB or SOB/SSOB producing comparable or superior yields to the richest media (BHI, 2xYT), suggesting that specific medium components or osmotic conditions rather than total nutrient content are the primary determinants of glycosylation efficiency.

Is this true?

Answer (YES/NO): YES